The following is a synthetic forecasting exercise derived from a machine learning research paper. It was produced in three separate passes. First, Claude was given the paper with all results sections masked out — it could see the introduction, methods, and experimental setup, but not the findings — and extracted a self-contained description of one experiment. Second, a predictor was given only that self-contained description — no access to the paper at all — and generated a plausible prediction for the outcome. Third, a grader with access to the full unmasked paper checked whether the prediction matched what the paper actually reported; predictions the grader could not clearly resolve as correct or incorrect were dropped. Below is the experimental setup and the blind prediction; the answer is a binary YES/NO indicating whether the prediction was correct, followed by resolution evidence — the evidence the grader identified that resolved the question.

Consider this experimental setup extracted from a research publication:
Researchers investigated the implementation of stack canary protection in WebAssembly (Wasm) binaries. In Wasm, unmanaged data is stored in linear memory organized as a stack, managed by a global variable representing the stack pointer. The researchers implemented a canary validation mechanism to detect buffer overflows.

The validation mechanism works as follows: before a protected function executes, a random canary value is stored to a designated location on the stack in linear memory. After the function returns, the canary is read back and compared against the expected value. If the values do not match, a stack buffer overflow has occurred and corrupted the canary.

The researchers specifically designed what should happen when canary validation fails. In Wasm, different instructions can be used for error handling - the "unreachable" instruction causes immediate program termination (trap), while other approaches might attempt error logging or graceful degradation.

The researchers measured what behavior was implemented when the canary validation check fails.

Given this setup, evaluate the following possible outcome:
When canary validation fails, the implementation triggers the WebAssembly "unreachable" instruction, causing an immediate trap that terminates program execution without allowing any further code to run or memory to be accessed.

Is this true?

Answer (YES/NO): YES